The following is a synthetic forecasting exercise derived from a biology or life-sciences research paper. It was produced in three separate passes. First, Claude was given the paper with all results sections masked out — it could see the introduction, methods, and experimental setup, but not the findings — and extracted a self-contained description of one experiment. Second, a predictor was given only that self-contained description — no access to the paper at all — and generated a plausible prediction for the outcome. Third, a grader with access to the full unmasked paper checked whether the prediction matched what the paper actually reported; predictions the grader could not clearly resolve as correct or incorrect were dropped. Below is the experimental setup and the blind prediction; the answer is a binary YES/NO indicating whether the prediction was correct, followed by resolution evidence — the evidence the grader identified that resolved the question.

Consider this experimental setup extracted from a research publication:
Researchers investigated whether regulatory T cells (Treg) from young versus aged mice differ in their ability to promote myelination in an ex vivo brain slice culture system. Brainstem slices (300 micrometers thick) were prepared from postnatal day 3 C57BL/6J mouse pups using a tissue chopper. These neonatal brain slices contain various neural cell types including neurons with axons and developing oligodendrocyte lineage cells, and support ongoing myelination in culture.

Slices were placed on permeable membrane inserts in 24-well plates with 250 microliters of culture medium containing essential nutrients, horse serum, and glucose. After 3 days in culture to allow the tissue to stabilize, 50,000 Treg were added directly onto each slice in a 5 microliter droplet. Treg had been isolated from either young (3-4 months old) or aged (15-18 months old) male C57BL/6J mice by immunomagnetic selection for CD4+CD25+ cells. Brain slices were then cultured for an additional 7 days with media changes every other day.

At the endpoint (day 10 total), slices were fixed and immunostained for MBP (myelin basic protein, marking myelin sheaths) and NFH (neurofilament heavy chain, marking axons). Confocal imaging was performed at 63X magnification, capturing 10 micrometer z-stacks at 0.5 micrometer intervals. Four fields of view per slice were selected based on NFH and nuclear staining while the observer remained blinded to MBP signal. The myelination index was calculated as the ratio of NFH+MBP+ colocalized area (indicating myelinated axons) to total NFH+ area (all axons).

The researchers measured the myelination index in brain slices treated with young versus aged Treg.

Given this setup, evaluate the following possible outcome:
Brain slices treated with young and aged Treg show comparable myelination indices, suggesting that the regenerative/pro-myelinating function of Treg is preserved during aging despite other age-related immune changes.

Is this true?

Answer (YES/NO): NO